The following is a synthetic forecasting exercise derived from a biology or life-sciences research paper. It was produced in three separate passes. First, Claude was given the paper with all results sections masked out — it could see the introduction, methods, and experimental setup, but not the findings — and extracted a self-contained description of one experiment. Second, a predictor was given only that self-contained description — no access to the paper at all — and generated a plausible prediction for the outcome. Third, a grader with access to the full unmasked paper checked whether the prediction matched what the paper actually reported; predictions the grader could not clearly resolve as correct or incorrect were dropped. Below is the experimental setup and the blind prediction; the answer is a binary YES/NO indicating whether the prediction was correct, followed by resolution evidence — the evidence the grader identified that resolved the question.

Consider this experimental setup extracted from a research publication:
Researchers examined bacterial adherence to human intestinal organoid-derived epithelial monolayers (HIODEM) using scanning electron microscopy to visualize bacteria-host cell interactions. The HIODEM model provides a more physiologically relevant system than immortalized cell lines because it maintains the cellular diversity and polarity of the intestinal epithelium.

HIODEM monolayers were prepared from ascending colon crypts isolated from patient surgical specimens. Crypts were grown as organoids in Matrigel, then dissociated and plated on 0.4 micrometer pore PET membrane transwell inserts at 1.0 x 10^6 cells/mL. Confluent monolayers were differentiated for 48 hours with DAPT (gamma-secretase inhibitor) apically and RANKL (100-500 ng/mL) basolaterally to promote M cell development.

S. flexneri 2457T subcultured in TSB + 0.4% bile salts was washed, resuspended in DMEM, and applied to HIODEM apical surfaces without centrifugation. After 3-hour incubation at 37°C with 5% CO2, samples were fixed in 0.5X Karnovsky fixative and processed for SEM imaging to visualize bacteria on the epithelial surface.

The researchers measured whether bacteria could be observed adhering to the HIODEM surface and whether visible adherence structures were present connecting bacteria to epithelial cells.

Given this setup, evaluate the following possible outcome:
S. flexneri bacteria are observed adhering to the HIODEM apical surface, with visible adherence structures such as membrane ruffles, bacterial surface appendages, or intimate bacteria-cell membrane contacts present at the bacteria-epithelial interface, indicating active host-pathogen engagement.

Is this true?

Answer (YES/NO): YES